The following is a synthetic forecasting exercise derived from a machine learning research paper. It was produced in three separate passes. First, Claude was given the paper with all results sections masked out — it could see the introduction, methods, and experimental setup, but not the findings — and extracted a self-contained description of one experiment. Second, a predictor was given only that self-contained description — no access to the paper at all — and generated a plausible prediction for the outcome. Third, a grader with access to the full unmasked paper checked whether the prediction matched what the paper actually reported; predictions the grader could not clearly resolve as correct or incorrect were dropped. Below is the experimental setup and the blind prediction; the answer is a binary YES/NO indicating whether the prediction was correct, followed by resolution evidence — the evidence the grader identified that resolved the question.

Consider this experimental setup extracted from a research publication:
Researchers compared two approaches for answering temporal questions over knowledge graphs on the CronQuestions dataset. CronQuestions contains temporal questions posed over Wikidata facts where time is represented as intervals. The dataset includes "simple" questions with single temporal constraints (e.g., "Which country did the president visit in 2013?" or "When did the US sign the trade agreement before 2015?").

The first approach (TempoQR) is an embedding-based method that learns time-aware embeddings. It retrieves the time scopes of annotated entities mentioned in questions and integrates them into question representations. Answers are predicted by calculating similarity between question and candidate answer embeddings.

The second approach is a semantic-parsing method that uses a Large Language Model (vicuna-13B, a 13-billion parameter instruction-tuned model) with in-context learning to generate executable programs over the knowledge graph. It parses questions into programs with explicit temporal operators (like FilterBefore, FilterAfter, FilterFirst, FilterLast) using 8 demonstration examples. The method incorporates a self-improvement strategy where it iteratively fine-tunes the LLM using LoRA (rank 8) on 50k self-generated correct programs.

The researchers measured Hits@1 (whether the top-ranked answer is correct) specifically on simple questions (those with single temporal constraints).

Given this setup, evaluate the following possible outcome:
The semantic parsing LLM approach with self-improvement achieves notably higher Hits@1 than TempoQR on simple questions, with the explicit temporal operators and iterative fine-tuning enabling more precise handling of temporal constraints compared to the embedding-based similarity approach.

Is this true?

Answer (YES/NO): NO